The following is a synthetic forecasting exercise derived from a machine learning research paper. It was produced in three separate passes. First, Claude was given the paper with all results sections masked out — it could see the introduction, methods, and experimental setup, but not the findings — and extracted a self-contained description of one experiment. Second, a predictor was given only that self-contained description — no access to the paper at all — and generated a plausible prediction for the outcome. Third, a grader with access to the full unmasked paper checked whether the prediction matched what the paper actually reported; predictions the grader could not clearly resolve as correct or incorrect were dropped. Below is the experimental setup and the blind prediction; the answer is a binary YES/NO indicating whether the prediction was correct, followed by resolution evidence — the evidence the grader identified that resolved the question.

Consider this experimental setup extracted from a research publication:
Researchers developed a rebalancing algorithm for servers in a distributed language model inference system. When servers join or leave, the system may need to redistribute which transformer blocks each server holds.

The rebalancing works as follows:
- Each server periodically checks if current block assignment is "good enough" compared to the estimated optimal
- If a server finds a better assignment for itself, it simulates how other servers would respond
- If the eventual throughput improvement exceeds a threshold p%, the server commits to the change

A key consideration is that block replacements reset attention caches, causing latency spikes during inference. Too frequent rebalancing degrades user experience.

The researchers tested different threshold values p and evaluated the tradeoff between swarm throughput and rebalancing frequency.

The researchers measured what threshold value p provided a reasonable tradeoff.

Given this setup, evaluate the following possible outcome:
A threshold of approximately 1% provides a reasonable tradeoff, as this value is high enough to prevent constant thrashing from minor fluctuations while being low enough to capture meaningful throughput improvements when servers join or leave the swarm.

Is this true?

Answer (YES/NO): NO